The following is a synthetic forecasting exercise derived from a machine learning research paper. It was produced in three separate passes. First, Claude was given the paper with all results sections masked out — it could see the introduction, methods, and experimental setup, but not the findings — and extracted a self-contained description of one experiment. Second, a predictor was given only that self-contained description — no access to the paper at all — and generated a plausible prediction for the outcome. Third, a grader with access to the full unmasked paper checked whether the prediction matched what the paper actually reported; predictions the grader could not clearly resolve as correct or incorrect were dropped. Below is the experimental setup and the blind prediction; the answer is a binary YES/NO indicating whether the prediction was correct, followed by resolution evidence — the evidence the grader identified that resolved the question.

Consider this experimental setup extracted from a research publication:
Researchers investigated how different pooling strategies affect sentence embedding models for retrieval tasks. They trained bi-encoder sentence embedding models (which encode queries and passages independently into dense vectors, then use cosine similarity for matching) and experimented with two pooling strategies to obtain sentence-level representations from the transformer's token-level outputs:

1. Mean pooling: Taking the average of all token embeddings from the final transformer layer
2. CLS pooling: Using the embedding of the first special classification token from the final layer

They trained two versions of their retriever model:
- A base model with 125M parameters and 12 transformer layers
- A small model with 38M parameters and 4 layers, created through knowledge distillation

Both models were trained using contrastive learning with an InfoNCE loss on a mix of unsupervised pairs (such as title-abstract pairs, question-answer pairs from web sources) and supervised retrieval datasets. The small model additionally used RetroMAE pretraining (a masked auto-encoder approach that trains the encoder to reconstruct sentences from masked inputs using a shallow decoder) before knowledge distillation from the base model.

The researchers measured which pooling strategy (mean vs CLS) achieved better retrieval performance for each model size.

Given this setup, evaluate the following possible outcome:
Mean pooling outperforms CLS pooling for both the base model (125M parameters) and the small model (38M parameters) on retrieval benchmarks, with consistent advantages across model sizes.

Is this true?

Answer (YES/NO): NO